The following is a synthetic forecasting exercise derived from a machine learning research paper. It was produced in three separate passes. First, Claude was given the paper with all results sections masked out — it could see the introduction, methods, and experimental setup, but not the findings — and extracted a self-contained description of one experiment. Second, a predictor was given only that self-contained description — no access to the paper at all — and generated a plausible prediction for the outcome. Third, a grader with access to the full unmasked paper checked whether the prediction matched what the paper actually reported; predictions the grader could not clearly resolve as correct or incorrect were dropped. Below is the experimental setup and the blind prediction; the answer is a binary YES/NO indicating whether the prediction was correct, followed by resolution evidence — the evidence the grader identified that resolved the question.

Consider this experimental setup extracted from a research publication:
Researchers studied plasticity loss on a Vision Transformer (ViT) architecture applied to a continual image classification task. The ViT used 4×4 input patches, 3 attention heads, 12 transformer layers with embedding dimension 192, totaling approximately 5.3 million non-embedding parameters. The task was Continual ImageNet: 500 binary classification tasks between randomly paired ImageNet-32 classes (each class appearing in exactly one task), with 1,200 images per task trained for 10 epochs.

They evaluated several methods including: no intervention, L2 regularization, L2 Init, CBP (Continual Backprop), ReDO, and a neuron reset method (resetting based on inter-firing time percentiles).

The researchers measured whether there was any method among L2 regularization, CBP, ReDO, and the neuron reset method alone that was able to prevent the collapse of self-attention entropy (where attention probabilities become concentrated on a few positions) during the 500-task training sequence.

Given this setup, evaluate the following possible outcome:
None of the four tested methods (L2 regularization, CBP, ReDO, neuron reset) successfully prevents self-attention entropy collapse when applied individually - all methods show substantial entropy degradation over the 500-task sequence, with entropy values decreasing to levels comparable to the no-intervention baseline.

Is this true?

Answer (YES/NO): NO